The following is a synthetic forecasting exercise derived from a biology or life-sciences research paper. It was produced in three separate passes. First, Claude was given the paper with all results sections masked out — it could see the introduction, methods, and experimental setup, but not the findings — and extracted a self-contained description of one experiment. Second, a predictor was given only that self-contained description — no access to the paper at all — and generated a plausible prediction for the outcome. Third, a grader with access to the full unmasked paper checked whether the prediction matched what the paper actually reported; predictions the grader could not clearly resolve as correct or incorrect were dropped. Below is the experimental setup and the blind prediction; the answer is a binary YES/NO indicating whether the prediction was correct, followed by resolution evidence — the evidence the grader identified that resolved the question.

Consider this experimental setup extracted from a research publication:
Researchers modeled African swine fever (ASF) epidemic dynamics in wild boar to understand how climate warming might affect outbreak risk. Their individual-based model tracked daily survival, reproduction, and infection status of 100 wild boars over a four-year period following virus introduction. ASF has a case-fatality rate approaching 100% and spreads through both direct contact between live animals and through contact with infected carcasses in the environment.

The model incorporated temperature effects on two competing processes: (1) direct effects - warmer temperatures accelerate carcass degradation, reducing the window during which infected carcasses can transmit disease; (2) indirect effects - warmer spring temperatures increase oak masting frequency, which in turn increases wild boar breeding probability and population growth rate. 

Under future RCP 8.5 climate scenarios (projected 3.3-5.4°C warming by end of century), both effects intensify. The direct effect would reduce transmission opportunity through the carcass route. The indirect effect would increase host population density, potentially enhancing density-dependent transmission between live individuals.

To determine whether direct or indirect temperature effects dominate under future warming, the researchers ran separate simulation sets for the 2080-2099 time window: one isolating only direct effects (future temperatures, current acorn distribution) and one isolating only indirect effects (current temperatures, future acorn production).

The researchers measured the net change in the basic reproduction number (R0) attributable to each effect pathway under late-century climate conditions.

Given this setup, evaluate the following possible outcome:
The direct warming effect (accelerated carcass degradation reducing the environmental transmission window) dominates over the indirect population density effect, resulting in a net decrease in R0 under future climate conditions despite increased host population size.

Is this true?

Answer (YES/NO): YES